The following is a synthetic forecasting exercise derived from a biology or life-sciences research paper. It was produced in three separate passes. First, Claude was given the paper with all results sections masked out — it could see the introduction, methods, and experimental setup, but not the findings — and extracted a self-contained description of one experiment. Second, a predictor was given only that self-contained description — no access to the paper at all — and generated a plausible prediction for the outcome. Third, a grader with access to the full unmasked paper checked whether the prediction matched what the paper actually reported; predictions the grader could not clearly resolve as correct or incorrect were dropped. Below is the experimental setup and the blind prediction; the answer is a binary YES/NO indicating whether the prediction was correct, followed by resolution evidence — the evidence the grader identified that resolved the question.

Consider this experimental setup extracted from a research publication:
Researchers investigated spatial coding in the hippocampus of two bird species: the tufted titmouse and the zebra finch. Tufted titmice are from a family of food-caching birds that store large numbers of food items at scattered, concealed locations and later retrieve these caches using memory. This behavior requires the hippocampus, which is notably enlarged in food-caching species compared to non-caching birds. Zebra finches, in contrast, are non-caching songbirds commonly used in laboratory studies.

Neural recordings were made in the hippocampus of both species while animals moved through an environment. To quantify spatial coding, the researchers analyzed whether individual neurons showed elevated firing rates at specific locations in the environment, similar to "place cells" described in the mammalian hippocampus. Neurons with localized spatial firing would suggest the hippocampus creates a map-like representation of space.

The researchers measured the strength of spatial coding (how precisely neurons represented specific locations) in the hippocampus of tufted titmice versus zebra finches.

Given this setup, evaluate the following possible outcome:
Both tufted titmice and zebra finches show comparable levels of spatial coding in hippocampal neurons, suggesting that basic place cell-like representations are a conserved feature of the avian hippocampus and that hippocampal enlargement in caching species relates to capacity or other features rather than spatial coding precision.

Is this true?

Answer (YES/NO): NO